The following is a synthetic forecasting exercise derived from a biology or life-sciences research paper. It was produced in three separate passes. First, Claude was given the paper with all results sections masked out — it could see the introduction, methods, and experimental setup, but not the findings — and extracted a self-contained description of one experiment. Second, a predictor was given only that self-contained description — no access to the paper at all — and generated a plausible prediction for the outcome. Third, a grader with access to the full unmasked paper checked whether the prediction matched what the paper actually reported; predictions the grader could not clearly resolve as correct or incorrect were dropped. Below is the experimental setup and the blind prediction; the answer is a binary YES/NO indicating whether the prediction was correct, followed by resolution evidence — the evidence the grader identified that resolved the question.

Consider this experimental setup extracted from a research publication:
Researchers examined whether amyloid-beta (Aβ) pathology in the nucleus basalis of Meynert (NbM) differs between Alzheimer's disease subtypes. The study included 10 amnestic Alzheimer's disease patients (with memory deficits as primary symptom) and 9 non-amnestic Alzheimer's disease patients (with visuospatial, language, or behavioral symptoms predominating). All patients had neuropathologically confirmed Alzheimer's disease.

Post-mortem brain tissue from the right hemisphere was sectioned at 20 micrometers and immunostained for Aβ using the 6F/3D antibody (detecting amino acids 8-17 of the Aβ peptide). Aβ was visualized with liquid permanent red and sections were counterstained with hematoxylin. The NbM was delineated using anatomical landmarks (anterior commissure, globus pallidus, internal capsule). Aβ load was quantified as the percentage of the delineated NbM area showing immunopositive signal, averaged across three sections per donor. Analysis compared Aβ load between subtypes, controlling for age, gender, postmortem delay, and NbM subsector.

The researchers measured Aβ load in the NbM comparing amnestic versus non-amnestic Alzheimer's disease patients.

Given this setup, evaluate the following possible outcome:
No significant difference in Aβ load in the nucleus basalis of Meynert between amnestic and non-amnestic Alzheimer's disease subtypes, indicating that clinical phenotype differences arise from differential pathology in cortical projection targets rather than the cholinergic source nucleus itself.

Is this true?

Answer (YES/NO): YES